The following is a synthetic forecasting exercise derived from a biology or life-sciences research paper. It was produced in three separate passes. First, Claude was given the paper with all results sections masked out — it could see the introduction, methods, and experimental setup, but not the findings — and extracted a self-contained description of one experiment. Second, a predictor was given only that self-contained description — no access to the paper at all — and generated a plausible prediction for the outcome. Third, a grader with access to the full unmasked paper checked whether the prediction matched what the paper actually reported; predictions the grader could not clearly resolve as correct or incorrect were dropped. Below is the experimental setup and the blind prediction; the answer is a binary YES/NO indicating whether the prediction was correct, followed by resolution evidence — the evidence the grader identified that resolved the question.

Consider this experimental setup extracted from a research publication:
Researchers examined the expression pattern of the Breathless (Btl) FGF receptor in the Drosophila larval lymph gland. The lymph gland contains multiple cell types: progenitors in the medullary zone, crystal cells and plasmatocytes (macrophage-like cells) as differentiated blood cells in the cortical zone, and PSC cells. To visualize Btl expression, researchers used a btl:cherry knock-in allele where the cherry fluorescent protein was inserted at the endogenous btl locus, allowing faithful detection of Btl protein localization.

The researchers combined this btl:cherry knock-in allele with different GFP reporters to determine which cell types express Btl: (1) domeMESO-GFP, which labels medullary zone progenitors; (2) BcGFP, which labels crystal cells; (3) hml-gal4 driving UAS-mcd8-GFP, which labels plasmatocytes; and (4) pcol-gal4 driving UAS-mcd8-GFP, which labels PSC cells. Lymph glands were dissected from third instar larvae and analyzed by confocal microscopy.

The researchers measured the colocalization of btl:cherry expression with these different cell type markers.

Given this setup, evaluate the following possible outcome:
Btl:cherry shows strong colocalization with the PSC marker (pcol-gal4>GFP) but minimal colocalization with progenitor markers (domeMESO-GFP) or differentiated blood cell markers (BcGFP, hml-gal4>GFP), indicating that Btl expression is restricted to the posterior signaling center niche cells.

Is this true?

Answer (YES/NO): NO